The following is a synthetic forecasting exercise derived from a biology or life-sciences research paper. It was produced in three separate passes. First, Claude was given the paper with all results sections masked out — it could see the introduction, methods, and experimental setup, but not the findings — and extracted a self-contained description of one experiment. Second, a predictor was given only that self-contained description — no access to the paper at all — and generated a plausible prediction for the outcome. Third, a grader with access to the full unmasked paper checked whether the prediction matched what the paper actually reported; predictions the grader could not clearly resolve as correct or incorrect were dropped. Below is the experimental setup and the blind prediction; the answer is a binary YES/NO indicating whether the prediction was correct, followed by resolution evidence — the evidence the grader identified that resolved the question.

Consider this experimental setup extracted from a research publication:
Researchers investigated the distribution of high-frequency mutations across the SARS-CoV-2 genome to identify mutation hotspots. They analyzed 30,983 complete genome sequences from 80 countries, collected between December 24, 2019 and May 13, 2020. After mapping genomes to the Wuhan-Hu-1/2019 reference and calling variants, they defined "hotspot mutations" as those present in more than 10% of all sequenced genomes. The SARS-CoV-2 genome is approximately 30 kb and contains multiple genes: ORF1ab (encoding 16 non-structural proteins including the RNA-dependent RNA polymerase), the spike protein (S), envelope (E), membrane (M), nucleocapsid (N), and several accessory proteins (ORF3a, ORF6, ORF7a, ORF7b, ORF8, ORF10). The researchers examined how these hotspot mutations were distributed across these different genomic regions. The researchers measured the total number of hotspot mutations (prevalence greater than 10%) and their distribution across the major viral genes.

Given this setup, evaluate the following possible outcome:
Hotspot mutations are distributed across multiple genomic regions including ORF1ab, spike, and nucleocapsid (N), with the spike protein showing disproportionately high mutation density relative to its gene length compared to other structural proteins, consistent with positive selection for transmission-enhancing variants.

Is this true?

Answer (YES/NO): NO